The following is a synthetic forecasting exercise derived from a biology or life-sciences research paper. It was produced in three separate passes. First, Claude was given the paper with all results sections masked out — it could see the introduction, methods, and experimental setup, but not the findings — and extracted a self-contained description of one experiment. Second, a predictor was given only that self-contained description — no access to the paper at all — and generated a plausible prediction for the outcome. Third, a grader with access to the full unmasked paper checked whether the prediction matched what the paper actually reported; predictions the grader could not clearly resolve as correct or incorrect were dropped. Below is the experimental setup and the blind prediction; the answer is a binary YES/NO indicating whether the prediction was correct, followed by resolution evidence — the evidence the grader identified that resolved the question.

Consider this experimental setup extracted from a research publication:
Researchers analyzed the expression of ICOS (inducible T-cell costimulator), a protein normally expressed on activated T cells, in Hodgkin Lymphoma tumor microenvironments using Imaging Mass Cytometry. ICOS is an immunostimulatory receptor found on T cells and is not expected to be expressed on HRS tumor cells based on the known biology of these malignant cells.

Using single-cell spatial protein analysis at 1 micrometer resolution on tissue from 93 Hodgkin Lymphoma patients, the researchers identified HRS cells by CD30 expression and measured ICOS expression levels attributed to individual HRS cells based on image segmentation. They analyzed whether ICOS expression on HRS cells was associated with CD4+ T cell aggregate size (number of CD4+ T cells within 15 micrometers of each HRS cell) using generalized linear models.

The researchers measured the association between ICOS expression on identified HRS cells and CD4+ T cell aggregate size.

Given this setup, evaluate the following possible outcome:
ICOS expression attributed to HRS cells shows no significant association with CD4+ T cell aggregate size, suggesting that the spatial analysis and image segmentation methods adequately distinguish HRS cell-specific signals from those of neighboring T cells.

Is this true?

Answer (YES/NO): NO